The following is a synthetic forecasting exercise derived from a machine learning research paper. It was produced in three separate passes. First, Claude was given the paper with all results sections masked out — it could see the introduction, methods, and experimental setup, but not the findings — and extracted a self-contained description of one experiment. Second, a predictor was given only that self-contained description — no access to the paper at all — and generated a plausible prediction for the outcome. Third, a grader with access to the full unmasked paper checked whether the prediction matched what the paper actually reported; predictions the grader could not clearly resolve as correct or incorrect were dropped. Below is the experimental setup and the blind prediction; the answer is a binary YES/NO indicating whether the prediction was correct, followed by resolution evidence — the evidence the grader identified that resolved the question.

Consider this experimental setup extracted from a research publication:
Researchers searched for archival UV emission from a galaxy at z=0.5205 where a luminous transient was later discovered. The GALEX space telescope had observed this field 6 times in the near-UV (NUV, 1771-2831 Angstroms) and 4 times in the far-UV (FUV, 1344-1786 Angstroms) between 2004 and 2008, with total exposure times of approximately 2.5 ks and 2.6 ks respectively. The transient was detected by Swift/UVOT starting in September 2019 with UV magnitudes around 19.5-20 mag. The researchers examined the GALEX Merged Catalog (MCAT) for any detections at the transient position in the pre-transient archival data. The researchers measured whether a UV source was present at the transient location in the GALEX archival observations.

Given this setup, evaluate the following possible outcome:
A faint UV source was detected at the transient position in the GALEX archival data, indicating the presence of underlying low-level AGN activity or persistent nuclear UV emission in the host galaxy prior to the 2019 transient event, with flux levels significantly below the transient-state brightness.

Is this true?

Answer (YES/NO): NO